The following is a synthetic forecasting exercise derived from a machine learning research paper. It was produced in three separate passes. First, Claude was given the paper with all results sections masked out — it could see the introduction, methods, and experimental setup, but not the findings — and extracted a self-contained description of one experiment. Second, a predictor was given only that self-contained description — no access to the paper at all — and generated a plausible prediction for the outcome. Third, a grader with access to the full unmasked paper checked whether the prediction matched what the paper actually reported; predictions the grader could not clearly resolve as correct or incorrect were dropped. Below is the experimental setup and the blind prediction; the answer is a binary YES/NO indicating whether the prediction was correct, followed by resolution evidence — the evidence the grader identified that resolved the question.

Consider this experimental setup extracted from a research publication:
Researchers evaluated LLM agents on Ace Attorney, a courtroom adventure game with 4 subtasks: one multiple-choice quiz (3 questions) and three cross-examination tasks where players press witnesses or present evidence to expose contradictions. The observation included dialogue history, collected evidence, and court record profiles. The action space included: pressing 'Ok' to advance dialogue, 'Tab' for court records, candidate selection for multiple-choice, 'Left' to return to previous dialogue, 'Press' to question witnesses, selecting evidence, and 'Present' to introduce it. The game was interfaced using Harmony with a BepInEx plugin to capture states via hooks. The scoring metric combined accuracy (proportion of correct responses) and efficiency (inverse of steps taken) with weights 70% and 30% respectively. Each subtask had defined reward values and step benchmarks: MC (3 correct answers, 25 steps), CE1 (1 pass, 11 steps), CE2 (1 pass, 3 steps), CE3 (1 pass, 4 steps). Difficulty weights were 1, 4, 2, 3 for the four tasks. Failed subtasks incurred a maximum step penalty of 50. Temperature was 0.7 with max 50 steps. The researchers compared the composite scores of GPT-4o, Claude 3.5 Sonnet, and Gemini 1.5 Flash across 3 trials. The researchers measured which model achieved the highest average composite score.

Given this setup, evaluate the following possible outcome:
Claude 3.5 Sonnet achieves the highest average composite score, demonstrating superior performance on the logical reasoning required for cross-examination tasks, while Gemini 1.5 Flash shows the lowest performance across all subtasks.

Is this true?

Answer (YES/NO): NO